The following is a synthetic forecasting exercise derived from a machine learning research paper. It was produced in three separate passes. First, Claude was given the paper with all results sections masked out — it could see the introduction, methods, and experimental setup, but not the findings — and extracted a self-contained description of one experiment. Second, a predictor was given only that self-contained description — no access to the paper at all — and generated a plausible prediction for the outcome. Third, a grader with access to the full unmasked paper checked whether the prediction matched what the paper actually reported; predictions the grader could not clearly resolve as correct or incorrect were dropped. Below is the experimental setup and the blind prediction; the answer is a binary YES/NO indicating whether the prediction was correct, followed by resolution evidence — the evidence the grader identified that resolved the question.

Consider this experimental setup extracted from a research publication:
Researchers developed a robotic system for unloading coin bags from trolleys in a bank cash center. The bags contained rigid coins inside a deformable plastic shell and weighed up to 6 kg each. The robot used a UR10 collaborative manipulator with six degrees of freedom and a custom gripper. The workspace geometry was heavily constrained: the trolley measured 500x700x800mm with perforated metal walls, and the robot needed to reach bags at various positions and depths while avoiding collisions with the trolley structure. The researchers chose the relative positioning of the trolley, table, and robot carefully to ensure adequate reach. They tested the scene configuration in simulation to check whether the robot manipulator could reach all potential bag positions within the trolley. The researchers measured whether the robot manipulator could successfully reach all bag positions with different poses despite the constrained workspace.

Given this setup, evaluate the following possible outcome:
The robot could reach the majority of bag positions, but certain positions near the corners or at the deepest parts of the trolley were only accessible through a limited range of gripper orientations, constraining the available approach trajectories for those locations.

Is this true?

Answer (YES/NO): NO